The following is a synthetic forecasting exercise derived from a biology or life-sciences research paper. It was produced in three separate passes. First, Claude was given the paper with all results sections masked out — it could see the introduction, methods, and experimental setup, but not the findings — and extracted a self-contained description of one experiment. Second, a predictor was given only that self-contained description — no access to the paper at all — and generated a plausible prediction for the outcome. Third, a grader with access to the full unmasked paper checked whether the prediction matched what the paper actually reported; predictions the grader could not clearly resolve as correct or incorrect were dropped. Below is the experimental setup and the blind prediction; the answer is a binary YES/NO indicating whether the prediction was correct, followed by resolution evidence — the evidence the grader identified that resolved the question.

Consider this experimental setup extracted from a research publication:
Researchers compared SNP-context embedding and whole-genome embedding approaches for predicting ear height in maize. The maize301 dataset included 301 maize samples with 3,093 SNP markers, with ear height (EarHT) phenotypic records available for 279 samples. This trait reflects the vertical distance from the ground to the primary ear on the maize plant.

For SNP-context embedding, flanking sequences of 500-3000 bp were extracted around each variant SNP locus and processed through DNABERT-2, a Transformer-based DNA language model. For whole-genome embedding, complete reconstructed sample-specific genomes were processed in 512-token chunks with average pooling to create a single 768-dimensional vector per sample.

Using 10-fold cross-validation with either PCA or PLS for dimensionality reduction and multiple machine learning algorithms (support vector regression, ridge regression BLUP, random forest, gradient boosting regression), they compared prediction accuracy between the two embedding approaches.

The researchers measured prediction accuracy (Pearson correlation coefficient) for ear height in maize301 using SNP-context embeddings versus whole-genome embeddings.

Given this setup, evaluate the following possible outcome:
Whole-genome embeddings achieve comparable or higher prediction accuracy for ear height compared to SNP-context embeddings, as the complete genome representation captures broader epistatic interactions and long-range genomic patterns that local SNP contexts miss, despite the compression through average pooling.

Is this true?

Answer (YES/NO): NO